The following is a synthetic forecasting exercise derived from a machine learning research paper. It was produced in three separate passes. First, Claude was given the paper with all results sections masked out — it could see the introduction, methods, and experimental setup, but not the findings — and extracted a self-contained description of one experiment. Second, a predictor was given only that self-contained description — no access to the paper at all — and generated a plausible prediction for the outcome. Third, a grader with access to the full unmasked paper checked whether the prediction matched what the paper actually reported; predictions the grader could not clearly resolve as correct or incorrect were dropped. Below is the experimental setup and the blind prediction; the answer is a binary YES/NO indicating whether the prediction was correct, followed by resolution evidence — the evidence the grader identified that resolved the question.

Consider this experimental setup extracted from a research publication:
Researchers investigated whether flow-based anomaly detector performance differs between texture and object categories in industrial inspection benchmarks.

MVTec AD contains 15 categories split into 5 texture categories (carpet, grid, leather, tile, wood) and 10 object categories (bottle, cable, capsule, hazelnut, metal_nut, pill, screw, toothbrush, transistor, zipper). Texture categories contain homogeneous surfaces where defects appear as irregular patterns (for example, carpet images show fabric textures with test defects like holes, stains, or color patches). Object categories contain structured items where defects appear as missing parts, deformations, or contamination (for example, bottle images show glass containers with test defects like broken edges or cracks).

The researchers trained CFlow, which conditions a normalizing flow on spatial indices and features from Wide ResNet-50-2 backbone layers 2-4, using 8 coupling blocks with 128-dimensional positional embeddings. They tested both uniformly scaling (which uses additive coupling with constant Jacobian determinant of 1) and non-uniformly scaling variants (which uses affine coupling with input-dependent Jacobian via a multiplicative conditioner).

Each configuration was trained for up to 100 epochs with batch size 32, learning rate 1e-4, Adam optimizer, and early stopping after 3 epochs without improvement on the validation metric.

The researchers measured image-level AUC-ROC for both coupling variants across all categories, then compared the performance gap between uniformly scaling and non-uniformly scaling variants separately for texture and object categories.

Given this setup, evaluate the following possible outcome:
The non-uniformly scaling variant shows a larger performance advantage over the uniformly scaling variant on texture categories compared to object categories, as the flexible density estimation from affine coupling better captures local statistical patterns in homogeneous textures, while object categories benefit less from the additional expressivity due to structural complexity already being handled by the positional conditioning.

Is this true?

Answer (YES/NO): NO